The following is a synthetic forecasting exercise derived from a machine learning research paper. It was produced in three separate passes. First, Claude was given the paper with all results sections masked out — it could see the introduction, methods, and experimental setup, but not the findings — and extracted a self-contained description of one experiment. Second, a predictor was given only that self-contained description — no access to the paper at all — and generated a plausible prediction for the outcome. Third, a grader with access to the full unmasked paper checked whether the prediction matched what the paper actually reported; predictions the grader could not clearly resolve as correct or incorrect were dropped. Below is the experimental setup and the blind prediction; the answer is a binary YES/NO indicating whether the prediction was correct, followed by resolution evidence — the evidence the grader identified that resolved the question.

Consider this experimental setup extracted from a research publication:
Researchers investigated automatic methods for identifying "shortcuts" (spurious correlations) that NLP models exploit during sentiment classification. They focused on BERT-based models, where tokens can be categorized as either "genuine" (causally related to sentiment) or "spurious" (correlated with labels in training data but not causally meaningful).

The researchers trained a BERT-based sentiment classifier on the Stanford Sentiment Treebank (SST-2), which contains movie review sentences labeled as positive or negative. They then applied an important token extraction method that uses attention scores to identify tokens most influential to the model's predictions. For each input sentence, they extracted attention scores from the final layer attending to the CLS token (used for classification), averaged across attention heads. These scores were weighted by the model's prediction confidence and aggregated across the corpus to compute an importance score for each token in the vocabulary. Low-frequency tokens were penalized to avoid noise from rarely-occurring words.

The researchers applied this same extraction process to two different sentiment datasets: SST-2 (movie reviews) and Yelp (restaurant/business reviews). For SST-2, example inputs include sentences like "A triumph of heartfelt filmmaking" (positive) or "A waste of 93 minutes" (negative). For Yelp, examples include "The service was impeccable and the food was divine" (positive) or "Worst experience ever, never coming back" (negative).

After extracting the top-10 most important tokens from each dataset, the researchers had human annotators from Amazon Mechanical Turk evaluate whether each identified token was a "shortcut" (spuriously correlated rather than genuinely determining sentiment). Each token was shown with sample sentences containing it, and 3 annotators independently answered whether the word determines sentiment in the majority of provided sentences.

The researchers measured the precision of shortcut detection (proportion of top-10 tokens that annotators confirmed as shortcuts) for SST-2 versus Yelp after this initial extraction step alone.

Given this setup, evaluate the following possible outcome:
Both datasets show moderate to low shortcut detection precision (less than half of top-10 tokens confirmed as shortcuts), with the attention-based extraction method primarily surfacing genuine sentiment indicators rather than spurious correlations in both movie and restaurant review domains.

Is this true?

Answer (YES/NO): YES